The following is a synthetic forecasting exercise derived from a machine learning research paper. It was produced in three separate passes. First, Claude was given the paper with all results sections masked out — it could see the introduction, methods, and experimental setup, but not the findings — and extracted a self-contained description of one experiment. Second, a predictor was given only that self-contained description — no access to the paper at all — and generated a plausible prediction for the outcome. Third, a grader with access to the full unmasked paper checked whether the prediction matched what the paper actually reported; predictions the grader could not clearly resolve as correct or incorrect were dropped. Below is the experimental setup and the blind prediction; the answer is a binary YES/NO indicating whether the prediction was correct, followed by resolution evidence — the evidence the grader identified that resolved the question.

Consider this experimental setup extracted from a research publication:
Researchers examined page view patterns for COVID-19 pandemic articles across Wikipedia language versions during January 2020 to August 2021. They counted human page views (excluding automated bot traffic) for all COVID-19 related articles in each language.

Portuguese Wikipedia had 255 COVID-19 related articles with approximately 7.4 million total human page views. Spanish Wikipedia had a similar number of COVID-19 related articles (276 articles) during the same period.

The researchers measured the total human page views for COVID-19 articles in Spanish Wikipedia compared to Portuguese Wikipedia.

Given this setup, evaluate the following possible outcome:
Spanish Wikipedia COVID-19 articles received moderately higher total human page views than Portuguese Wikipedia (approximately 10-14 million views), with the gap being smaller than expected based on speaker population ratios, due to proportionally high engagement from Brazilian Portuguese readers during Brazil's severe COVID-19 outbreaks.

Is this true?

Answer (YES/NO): NO